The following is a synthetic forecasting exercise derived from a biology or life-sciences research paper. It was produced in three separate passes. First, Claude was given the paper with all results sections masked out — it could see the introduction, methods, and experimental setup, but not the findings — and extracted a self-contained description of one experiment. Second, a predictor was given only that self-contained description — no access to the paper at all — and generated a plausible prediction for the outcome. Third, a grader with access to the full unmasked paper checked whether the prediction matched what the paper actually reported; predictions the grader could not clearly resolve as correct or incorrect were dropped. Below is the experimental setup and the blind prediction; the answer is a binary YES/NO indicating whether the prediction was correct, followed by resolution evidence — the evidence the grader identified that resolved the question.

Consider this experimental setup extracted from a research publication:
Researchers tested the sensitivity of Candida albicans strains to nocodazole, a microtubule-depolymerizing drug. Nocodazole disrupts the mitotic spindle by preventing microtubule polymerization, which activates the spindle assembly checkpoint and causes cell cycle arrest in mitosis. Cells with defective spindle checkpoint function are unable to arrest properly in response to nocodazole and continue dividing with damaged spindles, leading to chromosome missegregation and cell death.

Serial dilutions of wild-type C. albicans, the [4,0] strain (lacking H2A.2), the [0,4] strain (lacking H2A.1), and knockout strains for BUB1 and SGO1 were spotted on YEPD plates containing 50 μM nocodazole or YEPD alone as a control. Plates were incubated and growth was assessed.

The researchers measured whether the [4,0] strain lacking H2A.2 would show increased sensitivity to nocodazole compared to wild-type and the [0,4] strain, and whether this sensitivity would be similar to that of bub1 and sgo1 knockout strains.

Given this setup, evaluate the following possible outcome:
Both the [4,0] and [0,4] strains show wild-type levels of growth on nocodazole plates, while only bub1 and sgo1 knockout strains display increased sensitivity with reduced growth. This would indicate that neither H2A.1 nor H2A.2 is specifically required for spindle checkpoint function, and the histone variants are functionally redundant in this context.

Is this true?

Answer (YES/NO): NO